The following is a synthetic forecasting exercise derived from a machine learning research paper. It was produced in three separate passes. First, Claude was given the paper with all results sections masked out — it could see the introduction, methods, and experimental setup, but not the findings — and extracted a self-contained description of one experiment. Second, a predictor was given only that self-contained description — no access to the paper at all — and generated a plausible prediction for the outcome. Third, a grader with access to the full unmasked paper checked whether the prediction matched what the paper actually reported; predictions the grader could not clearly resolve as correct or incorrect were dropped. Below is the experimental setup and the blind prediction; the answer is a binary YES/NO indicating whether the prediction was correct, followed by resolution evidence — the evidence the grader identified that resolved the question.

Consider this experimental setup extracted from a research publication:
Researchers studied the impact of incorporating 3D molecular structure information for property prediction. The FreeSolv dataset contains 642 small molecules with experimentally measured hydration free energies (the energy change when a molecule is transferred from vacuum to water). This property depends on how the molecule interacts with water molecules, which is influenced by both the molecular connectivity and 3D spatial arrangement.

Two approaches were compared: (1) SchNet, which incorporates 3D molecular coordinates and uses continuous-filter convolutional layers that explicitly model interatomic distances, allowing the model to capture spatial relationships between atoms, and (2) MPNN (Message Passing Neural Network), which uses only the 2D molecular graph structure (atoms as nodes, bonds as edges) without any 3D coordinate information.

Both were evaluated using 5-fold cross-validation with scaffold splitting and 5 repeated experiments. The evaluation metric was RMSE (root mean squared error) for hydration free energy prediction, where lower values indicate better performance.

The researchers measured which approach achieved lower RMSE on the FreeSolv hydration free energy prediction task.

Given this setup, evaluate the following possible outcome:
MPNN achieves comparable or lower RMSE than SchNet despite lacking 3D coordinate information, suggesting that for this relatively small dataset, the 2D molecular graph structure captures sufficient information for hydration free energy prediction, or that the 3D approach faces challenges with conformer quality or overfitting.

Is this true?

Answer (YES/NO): YES